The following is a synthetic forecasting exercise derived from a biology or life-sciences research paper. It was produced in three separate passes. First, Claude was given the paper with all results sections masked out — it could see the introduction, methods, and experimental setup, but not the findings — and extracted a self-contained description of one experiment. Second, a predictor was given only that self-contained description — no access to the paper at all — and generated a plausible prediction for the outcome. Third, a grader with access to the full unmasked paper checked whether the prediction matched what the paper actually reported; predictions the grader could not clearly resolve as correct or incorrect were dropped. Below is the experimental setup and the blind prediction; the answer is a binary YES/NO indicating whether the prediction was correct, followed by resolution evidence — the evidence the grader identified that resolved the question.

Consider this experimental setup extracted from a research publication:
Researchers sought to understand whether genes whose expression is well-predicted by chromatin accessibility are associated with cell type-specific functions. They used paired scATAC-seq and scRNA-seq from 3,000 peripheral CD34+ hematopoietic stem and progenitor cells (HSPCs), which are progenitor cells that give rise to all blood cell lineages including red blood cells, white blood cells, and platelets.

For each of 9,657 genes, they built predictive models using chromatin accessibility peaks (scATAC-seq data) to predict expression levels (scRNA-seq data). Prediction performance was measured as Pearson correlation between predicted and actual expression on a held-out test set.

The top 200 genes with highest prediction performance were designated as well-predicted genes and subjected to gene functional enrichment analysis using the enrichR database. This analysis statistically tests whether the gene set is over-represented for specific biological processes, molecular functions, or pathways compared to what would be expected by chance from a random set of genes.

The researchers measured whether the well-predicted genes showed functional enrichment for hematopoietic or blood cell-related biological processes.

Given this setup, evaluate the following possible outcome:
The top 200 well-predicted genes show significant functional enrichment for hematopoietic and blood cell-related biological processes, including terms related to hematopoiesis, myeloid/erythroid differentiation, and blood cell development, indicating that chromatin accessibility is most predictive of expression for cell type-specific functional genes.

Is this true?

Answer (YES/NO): NO